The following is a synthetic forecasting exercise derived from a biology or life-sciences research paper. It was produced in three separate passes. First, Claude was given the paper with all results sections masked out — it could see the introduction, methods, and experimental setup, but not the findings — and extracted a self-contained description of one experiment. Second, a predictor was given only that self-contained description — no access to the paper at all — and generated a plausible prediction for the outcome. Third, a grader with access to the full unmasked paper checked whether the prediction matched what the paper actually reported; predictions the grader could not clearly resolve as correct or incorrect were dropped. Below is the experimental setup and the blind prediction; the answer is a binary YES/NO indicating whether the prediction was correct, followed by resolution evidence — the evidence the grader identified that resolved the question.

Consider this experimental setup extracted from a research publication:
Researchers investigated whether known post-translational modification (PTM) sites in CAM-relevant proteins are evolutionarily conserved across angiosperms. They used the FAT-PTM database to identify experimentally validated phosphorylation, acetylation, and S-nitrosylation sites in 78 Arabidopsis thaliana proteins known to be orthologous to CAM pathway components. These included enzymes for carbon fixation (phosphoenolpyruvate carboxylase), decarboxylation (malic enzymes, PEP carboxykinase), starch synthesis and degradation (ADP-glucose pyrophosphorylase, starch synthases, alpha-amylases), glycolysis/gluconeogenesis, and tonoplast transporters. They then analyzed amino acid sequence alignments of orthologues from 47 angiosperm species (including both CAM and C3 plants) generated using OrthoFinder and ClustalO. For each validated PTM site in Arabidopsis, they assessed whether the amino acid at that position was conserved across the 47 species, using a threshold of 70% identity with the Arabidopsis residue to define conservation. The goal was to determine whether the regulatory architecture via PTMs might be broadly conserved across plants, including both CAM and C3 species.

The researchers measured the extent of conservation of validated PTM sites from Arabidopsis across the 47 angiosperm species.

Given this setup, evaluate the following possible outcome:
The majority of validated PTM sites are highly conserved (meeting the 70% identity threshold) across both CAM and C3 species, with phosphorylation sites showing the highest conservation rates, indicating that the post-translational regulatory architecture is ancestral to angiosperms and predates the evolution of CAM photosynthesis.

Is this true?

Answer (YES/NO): NO